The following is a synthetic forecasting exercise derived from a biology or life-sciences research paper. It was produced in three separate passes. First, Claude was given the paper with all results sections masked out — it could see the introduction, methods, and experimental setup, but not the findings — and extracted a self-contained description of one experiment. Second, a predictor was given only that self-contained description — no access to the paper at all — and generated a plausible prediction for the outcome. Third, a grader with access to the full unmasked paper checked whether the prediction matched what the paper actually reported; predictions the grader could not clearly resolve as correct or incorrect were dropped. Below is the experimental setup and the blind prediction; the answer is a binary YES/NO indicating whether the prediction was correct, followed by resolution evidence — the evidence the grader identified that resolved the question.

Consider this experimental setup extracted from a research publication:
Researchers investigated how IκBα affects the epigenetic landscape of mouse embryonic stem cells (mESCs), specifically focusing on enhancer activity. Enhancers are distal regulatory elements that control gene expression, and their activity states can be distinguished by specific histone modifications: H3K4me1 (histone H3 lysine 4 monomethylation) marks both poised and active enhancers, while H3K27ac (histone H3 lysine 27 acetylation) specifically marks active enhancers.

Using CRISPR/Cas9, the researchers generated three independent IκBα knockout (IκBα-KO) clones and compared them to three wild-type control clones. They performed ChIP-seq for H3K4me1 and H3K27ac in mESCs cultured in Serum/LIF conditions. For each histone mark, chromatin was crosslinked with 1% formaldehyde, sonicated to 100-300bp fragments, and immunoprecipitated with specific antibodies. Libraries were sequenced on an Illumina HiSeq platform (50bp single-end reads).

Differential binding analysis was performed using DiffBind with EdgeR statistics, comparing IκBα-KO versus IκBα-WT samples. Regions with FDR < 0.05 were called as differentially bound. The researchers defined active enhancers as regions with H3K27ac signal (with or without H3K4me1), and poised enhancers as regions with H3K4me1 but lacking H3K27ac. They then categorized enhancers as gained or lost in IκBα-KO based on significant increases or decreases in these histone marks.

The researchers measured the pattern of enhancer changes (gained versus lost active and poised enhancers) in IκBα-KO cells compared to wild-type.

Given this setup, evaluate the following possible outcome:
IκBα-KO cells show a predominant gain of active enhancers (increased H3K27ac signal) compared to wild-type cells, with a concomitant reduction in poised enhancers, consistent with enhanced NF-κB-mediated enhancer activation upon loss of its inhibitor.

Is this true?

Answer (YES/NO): NO